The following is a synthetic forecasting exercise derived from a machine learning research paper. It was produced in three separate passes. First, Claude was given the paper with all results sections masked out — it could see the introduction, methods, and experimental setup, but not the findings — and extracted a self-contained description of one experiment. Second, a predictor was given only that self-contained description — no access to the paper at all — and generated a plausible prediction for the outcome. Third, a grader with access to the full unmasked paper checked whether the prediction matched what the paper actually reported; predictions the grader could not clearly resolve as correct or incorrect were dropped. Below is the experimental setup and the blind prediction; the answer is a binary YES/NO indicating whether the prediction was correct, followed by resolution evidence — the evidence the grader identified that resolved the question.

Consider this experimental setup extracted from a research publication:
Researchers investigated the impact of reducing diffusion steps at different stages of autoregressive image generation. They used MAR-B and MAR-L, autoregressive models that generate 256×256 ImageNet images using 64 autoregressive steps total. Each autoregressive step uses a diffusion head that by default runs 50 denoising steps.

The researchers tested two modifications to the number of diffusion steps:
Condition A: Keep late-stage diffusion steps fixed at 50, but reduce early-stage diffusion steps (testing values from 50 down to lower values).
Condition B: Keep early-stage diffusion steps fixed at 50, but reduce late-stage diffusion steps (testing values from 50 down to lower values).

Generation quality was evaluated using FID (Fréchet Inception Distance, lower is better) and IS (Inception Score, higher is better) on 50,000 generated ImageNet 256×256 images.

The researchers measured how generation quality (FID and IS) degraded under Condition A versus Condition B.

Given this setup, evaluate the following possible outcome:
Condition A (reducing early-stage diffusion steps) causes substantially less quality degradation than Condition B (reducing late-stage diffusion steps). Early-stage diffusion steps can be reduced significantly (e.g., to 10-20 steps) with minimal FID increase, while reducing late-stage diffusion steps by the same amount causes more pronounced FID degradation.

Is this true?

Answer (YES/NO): NO